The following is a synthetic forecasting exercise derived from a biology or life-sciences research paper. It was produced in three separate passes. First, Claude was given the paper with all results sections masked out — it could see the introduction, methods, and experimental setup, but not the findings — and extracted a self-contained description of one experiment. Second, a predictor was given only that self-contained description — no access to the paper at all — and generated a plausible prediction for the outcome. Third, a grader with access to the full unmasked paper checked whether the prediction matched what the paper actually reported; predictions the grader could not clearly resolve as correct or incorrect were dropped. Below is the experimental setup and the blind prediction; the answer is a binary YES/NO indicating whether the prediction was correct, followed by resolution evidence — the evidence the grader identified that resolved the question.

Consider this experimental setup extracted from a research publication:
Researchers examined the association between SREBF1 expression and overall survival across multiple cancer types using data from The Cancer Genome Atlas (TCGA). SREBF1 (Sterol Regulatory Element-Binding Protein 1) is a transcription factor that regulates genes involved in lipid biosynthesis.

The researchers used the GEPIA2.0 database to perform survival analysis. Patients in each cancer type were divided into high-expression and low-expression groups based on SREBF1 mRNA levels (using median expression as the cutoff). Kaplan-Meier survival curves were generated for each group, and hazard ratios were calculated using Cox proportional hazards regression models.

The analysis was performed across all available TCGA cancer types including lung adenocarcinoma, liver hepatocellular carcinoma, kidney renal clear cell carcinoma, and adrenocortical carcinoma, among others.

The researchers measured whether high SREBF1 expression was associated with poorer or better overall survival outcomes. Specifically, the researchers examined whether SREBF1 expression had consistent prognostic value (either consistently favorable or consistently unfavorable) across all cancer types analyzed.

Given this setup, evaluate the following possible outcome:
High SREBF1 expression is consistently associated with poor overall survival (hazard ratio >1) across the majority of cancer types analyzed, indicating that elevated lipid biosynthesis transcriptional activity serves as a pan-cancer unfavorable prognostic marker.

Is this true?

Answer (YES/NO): NO